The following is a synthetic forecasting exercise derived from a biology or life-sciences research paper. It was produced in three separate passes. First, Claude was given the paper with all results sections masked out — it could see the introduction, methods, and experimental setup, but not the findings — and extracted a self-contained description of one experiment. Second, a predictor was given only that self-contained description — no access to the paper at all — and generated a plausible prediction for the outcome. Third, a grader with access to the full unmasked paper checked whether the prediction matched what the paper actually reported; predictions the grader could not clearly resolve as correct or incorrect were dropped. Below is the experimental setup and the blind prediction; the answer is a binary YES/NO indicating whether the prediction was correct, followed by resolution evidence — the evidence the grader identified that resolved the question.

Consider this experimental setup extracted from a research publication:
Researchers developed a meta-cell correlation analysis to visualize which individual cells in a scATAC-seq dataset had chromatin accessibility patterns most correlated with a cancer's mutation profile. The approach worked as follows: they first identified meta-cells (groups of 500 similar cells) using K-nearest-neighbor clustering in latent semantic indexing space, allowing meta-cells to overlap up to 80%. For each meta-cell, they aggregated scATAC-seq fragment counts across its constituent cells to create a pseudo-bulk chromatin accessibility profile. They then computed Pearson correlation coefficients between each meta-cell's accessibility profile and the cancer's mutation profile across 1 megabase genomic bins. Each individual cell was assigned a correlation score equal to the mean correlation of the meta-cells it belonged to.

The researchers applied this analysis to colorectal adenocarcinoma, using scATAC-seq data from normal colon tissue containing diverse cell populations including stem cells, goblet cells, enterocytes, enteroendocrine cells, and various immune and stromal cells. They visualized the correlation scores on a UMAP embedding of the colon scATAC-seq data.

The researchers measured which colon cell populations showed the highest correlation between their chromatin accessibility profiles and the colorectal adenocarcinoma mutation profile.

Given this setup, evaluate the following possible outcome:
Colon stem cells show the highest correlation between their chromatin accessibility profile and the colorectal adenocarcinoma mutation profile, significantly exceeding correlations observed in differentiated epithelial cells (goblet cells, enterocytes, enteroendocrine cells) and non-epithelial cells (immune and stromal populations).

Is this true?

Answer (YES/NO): YES